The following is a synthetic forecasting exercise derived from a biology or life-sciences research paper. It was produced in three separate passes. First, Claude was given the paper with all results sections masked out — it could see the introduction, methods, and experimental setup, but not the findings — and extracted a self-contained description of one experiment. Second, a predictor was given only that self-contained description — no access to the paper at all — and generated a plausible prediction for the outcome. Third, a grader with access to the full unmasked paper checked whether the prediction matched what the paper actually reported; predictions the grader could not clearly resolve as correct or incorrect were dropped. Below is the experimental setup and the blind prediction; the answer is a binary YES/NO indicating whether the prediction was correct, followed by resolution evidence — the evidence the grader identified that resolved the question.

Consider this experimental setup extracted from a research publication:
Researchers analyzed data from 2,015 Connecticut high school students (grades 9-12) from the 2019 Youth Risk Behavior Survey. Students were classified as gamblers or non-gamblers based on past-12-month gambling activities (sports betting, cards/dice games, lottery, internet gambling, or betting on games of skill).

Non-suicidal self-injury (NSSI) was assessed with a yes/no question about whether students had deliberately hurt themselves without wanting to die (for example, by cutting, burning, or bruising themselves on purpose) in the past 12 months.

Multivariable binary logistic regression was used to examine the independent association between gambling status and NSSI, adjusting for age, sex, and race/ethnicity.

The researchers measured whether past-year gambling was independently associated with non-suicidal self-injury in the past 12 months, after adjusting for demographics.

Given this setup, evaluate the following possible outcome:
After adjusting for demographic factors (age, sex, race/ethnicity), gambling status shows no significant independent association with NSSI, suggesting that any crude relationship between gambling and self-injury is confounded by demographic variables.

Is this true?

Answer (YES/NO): NO